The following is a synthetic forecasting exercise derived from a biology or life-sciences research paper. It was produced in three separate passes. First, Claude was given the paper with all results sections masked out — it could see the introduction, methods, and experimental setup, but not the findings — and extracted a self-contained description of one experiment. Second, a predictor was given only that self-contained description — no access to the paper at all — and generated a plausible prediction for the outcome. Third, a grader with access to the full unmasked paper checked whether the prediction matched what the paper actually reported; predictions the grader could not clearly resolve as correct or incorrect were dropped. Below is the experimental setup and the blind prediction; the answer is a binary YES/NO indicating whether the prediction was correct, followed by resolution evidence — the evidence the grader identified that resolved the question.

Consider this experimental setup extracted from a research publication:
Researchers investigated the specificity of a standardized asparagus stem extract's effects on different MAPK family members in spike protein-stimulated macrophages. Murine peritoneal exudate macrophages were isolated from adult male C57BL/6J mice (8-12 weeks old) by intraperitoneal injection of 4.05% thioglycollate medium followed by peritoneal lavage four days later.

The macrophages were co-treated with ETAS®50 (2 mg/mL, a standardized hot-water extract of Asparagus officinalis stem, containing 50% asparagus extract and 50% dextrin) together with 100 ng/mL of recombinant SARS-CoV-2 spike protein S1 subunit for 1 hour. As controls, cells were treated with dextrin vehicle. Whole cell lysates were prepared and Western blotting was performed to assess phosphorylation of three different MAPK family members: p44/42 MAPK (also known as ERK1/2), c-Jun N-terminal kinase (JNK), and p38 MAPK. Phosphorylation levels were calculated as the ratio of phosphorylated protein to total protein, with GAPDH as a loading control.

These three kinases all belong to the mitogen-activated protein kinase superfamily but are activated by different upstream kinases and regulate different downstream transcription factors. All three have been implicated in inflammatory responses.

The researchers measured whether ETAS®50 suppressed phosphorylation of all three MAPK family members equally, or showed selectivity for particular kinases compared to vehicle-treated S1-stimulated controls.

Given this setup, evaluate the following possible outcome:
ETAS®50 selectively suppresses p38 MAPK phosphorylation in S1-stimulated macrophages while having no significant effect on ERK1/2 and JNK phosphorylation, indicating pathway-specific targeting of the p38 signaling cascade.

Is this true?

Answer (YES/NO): NO